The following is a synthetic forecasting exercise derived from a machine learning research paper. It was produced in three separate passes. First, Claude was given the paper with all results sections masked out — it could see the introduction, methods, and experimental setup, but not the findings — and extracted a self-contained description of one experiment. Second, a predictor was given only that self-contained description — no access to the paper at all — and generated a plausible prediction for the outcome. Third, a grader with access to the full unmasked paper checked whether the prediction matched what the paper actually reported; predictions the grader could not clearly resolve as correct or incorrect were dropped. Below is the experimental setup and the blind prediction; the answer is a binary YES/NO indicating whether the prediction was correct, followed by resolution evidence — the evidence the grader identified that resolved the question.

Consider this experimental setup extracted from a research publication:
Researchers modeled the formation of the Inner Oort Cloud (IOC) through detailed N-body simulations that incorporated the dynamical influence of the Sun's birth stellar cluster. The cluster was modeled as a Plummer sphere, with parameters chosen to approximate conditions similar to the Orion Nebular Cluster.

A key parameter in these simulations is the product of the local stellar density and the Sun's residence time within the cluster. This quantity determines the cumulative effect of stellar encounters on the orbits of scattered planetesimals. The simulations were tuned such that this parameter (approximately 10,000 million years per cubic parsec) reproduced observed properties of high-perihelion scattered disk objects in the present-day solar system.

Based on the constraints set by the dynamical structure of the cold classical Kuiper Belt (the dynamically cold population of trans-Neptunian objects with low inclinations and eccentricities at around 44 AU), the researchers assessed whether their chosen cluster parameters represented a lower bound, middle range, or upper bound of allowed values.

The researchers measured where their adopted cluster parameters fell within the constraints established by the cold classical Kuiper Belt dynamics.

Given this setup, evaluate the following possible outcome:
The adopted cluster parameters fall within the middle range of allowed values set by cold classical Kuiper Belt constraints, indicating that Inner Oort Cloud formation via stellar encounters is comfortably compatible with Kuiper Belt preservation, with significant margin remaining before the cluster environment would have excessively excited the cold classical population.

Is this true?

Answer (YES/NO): NO